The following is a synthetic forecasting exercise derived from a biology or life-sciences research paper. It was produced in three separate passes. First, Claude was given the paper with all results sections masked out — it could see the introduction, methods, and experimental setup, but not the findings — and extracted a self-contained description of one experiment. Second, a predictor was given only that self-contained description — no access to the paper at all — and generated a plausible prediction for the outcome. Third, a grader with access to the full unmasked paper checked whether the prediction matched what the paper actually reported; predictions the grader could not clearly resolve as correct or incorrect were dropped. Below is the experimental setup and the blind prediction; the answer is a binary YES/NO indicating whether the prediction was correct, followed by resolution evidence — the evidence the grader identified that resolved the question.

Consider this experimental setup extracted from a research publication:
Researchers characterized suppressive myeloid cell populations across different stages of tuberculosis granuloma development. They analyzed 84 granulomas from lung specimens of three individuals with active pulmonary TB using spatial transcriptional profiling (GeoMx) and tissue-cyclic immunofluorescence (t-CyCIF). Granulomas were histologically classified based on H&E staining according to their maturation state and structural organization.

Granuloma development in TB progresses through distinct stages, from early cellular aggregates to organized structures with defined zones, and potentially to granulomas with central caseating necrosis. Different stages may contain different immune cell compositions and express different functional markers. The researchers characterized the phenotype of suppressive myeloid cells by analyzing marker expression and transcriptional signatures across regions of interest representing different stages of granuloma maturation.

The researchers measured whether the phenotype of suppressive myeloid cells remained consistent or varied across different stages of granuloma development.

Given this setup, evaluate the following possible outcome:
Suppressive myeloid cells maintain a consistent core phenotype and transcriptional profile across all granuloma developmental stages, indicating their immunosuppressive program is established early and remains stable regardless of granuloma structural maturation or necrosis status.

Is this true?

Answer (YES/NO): NO